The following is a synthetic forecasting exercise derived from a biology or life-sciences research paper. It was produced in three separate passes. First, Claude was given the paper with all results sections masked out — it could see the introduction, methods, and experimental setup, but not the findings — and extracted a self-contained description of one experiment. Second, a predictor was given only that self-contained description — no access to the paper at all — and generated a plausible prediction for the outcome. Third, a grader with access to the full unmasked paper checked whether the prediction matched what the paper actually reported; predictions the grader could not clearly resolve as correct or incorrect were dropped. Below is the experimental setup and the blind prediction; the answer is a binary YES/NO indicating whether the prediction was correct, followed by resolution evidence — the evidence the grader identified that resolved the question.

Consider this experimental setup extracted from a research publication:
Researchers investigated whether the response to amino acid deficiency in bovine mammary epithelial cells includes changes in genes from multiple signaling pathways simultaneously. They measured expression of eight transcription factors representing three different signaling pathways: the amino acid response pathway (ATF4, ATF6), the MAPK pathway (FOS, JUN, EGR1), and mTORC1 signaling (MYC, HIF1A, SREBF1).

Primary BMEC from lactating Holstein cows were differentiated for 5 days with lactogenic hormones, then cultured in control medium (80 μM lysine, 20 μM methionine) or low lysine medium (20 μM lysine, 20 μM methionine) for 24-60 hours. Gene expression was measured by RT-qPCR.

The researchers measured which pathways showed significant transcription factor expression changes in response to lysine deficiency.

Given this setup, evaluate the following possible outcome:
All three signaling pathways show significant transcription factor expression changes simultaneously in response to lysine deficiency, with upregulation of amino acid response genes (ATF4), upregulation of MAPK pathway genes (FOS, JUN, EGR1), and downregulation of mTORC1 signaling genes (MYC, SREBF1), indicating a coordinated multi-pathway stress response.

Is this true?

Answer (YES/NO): NO